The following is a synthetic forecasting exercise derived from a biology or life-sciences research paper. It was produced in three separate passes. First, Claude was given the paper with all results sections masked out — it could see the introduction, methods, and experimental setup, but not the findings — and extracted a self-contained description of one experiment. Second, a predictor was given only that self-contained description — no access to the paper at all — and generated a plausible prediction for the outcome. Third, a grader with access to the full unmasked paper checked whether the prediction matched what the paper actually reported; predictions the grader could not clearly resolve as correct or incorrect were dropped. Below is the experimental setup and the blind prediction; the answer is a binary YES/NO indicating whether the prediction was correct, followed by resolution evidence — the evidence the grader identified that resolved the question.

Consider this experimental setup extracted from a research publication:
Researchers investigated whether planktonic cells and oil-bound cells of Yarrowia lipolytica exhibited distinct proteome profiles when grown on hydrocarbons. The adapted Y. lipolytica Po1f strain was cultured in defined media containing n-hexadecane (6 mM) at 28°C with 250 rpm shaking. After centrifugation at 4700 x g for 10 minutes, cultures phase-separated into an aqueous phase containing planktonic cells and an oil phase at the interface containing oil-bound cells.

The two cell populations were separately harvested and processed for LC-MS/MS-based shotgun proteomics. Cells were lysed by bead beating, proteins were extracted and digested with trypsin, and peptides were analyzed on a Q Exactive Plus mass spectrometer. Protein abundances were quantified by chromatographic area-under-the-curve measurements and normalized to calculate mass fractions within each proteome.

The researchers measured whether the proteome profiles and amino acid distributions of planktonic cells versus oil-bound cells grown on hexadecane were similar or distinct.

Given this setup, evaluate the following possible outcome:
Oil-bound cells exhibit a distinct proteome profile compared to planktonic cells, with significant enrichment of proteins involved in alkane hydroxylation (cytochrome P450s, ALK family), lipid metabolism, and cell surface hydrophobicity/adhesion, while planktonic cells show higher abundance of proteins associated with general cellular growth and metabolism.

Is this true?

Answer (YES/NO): NO